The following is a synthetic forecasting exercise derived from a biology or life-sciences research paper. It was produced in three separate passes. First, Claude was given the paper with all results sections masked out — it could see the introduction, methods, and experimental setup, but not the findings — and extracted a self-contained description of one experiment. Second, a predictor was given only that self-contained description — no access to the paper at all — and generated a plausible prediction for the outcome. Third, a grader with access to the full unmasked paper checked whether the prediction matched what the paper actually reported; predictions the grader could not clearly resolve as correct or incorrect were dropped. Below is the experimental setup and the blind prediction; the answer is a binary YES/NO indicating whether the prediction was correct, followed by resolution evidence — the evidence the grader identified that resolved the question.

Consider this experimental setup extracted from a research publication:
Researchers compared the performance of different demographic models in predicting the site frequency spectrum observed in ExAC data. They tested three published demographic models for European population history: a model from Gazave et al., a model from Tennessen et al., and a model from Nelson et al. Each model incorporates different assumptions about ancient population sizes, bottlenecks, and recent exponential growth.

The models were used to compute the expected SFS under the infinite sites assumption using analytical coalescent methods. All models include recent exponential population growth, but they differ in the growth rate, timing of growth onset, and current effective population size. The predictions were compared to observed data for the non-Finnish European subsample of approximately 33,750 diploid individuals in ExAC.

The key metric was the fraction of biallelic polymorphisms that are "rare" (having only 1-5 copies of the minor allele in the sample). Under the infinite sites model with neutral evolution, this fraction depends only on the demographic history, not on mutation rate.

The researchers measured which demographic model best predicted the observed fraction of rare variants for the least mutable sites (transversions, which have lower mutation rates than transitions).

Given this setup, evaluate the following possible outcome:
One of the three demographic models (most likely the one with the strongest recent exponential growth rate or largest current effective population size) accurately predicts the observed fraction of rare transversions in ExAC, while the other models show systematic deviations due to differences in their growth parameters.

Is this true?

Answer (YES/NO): NO